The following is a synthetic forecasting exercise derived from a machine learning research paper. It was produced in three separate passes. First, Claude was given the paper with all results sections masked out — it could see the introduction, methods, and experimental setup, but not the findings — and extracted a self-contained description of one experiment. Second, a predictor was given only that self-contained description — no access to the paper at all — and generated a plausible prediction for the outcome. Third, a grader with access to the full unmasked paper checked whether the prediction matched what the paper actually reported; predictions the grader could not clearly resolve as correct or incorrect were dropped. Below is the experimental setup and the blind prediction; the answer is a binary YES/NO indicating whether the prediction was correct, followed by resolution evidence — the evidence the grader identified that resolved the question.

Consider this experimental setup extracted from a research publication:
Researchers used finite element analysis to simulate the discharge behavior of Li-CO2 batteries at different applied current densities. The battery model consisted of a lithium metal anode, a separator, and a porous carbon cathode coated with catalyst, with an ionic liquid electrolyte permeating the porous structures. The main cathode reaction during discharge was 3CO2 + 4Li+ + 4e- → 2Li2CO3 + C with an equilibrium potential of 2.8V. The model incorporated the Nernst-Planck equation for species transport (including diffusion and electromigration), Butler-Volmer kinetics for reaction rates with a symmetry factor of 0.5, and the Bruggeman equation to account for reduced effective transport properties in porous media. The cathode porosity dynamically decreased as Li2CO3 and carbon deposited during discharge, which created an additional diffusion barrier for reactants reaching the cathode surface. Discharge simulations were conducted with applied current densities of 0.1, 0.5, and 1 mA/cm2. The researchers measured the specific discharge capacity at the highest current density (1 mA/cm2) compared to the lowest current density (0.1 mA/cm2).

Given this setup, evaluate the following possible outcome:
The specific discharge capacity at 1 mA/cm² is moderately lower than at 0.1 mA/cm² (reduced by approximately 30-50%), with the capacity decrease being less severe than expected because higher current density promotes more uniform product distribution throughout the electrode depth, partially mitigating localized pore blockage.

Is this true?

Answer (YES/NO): NO